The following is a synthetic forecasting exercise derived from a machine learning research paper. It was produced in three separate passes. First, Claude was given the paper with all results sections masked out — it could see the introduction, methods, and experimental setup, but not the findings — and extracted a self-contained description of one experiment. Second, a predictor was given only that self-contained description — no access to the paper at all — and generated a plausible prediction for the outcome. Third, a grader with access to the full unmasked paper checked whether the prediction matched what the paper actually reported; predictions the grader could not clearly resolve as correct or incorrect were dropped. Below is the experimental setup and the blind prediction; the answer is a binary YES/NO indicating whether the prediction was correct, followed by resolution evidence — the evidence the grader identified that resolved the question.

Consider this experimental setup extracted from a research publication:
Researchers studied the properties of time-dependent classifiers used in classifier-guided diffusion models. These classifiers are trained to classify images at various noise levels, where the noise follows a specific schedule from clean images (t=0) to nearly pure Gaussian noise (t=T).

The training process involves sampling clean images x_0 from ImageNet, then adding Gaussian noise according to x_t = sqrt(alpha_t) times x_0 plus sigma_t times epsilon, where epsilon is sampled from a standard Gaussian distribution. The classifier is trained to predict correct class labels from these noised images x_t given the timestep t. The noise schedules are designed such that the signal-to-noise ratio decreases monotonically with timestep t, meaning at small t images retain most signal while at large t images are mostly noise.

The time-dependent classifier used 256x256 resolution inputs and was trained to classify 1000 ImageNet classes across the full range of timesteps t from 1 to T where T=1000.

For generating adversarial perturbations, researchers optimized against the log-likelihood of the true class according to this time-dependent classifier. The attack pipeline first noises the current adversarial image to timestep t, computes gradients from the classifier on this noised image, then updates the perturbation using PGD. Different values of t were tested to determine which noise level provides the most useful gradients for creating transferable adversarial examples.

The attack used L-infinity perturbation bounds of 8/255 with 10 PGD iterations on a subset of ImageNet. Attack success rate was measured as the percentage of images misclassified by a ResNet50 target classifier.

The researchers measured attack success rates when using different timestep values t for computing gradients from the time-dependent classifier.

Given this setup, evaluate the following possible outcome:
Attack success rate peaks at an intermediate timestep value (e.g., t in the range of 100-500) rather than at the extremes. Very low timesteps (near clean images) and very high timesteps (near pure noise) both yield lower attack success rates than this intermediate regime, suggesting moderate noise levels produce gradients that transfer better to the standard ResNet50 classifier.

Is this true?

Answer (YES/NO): NO